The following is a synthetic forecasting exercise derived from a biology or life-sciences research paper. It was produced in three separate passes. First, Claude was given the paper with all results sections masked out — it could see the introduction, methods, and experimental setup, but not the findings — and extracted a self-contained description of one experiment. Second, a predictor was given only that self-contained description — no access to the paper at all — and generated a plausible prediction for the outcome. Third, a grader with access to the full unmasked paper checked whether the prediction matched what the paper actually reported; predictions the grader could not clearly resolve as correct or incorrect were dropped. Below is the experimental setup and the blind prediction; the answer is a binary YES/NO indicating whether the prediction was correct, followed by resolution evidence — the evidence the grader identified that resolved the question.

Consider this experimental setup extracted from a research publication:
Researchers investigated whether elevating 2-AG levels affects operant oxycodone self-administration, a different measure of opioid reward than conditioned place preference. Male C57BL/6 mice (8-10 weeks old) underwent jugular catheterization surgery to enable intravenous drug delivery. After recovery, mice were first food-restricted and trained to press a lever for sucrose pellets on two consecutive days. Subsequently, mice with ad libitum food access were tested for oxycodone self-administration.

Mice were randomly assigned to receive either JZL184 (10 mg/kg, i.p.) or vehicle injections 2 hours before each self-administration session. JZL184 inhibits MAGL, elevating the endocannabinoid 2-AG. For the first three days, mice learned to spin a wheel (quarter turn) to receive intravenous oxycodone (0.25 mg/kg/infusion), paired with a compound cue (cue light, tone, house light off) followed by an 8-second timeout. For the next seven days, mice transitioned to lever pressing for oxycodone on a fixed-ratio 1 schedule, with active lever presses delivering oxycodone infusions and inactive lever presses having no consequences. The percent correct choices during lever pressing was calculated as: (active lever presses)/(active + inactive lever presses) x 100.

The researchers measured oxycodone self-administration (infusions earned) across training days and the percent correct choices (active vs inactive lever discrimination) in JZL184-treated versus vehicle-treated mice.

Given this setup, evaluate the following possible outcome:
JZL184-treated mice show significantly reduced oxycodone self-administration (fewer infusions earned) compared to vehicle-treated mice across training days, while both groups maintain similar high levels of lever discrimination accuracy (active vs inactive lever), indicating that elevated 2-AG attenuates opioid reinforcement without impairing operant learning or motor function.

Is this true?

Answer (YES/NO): YES